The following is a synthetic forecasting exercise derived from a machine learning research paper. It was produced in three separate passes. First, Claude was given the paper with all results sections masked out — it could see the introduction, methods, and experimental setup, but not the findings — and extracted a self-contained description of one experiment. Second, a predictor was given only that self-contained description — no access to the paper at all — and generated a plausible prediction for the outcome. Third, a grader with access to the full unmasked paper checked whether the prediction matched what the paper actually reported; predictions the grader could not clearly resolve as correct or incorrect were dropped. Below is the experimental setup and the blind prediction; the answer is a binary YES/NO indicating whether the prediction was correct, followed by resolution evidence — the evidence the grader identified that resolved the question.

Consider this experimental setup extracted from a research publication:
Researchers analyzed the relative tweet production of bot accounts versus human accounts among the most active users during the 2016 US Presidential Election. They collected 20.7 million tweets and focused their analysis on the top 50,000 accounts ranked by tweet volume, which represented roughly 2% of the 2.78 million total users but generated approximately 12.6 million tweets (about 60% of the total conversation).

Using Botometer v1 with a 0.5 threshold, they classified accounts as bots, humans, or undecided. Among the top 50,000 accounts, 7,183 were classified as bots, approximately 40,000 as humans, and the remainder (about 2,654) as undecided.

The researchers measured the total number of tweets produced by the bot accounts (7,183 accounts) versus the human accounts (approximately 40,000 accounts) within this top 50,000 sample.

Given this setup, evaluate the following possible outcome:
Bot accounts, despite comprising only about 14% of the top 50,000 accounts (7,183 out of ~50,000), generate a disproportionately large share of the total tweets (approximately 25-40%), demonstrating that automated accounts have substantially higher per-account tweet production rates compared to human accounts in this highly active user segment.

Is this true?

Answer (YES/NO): NO